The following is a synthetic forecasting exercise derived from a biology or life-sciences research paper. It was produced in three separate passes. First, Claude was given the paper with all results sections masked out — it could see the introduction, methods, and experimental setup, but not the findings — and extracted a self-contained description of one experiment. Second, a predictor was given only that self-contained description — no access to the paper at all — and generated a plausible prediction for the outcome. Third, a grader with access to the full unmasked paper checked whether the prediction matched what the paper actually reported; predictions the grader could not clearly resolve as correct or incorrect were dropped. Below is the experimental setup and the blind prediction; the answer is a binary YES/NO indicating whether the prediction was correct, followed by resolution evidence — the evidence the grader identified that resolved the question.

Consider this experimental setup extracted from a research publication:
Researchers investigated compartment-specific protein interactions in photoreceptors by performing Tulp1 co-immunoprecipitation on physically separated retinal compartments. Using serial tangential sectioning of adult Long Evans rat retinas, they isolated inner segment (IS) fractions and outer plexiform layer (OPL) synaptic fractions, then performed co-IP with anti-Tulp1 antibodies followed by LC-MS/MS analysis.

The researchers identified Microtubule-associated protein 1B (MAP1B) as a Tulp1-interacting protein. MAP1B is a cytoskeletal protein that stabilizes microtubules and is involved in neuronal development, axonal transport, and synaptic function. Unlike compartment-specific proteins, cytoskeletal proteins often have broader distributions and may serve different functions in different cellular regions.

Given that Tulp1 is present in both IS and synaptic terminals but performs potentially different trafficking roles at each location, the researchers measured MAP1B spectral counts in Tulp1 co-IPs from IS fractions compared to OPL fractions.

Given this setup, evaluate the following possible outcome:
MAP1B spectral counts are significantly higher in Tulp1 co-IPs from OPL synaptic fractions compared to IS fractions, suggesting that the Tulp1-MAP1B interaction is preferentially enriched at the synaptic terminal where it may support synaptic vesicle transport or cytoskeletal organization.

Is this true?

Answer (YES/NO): NO